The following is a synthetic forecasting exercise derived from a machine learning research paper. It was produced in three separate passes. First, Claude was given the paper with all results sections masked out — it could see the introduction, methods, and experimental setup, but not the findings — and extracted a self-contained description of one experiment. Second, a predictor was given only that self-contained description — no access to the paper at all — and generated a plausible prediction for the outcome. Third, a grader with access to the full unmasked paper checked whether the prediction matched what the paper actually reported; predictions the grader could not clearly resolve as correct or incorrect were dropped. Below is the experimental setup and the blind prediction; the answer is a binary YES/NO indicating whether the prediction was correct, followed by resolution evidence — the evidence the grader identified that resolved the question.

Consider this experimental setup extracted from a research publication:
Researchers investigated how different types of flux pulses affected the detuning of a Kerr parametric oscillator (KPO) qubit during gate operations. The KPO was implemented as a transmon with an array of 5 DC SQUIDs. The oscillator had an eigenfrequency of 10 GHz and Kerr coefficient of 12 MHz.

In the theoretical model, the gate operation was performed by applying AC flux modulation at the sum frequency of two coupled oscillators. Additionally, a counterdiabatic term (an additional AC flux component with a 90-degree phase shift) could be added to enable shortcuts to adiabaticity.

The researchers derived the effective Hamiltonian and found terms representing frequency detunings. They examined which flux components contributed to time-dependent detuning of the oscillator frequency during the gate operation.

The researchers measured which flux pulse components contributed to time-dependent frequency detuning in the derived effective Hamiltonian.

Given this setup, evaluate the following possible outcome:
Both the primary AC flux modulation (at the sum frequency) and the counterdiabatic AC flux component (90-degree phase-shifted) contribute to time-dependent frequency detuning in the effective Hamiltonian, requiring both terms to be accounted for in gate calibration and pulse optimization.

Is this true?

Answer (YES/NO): YES